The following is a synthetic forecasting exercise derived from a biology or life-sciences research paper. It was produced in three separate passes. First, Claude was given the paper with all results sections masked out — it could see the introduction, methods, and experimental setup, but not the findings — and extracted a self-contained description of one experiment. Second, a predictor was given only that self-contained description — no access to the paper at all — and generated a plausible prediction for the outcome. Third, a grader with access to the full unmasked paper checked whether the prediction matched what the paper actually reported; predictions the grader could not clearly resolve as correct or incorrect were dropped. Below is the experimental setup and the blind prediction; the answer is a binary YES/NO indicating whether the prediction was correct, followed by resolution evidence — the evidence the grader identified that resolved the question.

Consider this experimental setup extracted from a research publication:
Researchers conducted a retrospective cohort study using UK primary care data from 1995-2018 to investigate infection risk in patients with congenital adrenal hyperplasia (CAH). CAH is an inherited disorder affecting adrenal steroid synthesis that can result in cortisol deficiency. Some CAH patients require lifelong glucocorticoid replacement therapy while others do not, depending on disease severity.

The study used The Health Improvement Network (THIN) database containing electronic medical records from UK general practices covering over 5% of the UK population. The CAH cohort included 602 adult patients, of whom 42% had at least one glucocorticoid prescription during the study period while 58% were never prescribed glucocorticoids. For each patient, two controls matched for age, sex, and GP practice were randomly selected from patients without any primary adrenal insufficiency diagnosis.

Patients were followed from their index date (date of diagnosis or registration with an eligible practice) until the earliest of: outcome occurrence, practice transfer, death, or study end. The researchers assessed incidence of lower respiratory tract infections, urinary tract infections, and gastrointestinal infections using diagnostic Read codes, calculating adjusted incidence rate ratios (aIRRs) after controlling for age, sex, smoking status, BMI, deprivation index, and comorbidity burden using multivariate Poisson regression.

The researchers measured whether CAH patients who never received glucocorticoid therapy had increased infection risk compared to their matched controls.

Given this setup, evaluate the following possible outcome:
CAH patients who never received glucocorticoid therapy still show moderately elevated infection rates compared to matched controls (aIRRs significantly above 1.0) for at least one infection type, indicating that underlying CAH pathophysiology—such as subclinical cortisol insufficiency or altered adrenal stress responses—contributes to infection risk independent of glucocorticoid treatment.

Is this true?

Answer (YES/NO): NO